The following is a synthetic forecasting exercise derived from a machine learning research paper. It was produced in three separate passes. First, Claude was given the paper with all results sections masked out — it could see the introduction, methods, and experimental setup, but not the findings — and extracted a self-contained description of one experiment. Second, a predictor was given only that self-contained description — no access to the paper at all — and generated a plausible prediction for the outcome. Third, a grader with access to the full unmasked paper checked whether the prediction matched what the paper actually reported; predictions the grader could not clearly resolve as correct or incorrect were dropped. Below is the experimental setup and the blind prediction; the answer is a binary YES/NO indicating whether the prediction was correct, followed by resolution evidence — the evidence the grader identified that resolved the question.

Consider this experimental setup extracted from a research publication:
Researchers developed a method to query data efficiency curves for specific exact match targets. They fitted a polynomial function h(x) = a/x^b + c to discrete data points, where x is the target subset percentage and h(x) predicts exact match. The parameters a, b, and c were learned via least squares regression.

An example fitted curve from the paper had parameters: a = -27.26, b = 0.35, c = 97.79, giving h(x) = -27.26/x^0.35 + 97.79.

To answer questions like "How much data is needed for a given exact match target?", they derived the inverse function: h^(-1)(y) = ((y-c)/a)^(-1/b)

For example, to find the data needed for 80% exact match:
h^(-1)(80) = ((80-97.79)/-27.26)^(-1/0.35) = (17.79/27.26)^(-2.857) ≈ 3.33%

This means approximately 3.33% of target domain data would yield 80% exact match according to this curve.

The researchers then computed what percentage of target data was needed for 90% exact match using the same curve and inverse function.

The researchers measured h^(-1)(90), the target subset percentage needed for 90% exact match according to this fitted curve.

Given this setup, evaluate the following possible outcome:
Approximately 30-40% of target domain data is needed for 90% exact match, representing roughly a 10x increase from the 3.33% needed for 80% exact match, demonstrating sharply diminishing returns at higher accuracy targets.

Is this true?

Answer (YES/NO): YES